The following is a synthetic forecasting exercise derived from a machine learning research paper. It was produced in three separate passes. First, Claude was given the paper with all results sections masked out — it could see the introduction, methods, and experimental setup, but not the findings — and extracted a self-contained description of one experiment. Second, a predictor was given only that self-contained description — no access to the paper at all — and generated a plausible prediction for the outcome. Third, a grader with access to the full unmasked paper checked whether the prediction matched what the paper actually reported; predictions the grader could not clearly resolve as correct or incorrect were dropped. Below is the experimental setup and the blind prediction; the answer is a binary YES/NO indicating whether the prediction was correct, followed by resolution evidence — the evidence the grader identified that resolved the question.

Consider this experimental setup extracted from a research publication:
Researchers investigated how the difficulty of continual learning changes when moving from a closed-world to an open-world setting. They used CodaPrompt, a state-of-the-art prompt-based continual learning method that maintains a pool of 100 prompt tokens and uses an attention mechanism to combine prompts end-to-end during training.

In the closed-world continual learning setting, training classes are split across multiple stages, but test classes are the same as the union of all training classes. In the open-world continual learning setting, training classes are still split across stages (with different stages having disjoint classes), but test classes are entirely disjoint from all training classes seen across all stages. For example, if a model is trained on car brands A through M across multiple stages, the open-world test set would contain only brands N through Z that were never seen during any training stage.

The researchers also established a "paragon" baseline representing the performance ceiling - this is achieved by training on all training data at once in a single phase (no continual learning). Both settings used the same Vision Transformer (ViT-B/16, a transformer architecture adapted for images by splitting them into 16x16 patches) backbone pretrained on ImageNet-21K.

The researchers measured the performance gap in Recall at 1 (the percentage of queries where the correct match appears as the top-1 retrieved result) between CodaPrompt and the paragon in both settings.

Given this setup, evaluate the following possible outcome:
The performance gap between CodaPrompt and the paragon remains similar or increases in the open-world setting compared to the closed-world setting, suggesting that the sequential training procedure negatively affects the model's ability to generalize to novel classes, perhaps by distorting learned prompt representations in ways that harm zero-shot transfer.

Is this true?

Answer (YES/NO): YES